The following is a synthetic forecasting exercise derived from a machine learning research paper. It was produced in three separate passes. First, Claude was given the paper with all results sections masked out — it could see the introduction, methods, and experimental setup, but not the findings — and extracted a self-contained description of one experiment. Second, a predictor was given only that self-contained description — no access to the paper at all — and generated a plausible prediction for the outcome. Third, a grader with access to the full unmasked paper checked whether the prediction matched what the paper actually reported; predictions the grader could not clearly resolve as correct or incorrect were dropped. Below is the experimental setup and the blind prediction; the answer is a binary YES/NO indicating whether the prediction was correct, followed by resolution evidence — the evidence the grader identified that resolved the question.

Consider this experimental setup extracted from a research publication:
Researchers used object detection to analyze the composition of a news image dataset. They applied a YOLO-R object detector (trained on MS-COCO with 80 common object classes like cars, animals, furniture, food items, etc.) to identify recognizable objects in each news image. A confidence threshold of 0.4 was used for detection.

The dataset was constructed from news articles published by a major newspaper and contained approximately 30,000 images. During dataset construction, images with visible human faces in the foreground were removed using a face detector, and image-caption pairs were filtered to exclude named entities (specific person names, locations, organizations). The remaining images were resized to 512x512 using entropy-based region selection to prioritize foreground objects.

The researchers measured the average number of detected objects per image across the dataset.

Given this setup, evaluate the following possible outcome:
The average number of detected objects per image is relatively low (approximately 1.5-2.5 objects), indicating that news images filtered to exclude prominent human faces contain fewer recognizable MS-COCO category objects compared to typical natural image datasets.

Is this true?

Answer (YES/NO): NO